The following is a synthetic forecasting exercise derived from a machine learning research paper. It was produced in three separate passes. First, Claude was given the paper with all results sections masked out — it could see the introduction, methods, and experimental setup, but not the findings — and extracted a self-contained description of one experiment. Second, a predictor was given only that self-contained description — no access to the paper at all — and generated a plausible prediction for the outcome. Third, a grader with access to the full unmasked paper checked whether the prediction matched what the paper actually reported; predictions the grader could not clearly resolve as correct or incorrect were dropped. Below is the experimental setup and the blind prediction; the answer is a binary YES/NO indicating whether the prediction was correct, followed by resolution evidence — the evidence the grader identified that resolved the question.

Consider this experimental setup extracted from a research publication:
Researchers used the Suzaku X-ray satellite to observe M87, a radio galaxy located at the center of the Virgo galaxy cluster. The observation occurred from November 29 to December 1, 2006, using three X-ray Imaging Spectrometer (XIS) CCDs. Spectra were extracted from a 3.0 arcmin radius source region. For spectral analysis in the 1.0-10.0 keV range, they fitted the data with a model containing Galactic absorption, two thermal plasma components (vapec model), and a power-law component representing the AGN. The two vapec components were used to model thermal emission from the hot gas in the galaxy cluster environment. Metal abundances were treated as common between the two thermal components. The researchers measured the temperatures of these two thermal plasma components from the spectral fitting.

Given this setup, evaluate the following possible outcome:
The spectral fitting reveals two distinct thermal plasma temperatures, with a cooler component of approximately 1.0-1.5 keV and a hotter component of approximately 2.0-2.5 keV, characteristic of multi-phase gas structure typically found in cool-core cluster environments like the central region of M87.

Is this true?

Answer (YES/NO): NO